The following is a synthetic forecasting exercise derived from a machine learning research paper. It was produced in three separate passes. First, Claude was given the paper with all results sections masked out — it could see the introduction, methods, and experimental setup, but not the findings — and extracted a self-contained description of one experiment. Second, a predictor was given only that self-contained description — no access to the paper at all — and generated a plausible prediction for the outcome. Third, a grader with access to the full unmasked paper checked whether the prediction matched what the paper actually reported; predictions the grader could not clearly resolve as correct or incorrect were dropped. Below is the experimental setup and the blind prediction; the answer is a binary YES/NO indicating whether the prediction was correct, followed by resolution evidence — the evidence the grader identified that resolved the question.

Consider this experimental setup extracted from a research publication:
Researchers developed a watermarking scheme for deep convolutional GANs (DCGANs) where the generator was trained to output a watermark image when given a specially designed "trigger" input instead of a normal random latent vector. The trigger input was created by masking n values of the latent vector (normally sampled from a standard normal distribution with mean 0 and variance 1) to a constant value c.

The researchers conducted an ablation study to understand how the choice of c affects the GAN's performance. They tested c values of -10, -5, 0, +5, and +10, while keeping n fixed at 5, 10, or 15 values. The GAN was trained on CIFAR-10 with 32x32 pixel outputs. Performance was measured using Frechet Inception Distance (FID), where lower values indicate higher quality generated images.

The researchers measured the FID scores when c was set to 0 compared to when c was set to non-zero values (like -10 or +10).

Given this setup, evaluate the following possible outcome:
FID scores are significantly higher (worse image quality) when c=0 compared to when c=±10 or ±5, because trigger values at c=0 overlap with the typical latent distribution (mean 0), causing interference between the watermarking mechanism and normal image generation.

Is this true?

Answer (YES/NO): YES